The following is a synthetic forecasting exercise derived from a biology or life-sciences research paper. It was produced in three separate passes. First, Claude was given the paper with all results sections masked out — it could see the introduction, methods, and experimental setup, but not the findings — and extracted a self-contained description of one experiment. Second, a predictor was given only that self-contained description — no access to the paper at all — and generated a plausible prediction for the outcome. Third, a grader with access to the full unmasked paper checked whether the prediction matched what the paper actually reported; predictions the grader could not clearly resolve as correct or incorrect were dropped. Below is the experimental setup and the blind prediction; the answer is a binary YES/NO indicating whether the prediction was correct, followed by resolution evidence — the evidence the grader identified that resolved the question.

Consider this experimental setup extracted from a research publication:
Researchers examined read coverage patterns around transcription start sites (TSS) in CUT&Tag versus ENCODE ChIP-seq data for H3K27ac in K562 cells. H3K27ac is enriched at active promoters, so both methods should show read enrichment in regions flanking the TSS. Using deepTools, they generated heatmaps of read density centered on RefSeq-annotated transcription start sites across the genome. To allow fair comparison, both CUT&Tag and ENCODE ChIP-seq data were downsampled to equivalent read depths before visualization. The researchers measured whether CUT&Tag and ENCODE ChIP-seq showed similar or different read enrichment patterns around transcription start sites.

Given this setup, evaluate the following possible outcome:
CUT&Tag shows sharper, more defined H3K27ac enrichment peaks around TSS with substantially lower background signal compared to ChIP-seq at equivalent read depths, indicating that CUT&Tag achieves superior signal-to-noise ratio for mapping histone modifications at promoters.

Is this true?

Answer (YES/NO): NO